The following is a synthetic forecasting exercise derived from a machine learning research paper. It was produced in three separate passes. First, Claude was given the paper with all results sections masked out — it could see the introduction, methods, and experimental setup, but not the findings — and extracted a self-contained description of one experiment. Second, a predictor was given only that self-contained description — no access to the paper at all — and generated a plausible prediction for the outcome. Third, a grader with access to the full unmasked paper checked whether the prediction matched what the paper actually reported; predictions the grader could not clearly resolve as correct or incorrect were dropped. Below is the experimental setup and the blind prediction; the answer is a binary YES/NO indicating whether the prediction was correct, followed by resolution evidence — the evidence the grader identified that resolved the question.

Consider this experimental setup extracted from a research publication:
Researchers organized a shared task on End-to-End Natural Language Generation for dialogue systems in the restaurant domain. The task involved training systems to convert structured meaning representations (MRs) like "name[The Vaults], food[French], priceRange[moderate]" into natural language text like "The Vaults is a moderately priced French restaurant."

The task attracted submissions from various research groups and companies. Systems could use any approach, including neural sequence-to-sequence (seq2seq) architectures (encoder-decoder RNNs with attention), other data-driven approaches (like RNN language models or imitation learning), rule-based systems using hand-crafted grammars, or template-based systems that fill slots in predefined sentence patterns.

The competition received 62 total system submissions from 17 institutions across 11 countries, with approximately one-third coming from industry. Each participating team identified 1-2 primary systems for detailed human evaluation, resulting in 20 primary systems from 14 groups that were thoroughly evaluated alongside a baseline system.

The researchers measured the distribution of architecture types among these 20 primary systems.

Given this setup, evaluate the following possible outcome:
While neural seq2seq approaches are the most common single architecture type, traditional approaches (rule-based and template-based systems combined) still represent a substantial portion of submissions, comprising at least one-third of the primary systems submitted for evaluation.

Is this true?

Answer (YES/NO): NO